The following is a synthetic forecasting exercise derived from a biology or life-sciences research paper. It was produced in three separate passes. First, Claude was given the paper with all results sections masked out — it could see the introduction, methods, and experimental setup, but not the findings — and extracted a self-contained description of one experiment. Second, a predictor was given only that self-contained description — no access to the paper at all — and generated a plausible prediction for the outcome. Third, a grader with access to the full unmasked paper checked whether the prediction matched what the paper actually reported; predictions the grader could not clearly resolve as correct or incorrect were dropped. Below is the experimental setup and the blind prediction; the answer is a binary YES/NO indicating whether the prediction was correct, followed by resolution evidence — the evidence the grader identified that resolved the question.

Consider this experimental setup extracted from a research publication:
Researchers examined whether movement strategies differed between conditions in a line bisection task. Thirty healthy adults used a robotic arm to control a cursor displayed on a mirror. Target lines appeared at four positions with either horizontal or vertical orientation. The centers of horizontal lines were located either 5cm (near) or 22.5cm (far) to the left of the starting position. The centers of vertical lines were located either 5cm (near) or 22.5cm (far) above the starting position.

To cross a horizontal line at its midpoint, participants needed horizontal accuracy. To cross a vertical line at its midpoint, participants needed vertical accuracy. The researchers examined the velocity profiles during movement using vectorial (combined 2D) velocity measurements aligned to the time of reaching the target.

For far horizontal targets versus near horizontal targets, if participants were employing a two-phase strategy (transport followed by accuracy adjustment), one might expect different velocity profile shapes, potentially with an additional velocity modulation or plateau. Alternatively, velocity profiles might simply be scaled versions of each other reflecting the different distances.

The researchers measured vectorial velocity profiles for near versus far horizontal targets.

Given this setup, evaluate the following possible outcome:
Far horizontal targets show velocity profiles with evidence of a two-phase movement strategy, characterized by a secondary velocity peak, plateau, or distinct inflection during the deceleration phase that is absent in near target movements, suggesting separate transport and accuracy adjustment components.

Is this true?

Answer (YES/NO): YES